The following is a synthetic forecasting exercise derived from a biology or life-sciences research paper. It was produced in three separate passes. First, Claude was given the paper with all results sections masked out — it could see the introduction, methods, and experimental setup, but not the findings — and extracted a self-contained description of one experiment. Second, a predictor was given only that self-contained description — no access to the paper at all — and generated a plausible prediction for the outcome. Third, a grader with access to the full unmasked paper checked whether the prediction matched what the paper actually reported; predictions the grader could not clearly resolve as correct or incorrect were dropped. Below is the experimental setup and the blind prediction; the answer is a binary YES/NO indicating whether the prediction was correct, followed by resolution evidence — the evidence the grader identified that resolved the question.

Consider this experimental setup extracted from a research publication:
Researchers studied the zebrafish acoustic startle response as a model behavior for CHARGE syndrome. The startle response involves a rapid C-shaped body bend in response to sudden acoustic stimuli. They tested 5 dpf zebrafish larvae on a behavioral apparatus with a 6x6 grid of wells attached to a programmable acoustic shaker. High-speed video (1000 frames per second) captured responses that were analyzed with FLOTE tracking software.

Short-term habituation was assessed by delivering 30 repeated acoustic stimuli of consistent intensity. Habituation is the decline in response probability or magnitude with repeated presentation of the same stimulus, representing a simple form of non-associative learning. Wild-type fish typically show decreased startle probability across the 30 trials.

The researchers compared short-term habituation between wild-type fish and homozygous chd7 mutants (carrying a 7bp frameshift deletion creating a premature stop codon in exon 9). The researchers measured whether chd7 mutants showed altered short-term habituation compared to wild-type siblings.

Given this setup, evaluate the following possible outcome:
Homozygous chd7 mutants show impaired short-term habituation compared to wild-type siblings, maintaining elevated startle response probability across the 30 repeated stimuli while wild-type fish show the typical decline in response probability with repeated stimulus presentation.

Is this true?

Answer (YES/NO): NO